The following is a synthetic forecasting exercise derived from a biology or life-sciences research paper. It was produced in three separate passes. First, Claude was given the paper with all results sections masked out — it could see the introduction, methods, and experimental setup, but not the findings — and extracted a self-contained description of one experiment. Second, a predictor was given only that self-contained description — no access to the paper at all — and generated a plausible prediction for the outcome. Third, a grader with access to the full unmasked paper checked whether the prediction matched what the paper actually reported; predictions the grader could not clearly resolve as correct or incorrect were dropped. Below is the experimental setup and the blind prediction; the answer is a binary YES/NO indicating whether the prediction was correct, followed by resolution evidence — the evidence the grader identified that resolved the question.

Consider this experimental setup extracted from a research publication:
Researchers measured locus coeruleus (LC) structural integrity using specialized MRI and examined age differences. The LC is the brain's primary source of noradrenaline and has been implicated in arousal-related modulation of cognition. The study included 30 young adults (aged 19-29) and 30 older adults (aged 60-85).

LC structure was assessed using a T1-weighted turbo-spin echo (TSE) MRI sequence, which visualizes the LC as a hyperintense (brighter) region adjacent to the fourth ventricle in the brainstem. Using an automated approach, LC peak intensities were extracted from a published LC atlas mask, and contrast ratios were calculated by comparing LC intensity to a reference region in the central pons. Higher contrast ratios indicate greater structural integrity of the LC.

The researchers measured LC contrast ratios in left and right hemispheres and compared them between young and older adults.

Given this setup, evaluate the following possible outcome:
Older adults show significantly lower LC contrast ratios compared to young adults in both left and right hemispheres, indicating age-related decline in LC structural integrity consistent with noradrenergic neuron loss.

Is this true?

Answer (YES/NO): NO